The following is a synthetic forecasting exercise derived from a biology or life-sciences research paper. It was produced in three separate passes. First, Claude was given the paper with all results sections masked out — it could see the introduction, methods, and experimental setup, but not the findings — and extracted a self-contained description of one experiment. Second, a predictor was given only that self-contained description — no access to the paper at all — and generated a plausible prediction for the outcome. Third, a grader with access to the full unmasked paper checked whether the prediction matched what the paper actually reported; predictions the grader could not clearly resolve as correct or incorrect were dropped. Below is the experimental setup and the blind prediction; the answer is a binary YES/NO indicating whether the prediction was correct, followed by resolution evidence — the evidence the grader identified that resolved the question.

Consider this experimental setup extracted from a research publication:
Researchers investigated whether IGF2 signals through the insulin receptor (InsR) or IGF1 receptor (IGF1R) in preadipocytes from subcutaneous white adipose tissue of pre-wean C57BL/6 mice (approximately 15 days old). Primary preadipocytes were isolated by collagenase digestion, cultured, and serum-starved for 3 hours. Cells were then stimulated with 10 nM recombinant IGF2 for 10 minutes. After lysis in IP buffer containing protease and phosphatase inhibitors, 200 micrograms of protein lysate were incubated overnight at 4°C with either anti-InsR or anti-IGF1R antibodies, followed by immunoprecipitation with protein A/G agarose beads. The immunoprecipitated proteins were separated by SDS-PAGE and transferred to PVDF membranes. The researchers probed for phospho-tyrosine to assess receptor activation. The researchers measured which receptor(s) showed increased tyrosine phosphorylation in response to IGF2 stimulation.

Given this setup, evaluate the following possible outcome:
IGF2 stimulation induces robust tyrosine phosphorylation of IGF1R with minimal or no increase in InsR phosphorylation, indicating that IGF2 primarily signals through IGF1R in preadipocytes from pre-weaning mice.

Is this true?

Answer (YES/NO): NO